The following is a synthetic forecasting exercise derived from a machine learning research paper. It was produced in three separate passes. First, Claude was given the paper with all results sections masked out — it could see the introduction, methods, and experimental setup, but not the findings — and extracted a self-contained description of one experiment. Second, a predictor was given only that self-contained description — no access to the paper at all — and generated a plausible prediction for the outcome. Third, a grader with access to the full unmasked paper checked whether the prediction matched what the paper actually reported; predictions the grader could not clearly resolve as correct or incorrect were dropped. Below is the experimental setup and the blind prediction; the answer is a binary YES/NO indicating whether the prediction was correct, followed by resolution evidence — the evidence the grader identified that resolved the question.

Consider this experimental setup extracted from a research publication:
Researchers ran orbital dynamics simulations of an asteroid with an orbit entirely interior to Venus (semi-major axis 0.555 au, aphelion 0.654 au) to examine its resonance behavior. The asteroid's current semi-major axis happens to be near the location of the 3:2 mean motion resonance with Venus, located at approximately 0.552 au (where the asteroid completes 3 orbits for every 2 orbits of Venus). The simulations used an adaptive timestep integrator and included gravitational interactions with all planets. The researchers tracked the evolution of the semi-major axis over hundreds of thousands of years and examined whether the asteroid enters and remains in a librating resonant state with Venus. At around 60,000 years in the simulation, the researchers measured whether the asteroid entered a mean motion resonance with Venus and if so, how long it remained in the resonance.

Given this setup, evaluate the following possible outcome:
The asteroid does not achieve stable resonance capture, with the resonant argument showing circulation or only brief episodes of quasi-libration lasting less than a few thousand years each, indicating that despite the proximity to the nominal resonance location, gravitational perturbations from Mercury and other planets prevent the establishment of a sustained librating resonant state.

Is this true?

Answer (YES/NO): NO